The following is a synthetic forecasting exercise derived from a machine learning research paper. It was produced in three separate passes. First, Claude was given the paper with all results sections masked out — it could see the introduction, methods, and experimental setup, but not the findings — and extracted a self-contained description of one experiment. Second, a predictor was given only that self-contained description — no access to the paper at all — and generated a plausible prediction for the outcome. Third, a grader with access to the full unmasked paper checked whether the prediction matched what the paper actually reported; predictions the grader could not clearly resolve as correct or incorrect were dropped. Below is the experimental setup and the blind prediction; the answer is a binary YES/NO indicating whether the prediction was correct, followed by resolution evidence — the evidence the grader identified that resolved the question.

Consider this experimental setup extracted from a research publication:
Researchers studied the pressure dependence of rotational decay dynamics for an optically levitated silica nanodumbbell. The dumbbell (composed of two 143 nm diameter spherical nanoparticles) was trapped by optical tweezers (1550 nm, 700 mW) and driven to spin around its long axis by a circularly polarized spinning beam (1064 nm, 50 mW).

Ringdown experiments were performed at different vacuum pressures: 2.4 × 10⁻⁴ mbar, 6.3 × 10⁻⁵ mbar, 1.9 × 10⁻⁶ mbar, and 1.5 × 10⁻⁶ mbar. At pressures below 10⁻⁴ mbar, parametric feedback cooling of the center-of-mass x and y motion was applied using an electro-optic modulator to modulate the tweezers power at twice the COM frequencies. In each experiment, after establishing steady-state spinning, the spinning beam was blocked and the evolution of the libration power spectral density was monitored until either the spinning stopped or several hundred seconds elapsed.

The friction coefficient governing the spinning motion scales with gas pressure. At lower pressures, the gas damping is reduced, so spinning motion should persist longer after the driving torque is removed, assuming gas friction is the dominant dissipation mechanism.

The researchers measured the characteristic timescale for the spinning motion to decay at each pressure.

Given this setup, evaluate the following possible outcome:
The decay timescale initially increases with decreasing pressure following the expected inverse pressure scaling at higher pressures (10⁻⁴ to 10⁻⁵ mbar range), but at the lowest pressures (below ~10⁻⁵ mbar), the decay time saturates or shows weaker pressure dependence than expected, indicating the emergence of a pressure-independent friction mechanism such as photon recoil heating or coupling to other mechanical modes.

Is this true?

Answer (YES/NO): NO